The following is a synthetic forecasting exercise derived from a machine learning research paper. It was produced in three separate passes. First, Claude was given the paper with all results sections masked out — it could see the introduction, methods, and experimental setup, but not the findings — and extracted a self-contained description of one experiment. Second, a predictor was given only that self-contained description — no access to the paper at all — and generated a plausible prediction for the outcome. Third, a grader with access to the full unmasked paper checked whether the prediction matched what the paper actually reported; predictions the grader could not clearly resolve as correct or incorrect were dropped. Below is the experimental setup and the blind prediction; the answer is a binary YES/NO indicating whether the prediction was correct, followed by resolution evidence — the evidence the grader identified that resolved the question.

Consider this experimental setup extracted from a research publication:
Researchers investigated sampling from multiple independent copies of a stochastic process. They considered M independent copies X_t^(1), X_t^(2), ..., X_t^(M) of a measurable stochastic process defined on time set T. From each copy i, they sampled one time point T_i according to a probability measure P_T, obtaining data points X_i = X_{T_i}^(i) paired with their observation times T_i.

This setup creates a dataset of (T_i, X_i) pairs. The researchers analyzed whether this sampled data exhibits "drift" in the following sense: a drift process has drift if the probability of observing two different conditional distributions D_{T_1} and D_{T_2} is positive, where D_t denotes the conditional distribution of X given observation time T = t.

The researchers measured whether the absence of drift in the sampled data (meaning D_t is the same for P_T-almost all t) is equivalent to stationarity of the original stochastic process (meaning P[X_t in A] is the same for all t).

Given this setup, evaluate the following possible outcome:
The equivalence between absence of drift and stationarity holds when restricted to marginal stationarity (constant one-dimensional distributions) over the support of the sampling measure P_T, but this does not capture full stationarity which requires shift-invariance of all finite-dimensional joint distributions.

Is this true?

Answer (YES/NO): NO